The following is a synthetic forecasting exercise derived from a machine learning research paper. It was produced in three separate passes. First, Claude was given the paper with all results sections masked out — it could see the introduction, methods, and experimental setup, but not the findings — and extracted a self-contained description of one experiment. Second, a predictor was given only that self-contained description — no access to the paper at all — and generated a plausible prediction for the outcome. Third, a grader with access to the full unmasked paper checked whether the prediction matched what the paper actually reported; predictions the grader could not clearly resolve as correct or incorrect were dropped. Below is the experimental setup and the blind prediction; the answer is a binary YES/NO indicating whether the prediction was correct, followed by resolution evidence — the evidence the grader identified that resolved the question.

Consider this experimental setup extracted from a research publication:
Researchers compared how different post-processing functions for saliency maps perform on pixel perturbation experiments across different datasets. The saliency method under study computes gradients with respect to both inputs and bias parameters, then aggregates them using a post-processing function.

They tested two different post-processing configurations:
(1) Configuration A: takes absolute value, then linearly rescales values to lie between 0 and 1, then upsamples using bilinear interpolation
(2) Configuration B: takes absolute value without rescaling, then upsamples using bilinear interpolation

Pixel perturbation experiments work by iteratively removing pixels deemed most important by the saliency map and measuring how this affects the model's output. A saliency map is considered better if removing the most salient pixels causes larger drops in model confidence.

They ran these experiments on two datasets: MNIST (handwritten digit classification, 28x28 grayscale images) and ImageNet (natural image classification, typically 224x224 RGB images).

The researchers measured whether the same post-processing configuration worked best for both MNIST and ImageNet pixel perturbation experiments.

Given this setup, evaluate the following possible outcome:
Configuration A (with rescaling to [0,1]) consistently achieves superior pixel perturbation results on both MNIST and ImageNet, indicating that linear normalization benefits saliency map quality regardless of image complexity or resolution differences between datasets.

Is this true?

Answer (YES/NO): NO